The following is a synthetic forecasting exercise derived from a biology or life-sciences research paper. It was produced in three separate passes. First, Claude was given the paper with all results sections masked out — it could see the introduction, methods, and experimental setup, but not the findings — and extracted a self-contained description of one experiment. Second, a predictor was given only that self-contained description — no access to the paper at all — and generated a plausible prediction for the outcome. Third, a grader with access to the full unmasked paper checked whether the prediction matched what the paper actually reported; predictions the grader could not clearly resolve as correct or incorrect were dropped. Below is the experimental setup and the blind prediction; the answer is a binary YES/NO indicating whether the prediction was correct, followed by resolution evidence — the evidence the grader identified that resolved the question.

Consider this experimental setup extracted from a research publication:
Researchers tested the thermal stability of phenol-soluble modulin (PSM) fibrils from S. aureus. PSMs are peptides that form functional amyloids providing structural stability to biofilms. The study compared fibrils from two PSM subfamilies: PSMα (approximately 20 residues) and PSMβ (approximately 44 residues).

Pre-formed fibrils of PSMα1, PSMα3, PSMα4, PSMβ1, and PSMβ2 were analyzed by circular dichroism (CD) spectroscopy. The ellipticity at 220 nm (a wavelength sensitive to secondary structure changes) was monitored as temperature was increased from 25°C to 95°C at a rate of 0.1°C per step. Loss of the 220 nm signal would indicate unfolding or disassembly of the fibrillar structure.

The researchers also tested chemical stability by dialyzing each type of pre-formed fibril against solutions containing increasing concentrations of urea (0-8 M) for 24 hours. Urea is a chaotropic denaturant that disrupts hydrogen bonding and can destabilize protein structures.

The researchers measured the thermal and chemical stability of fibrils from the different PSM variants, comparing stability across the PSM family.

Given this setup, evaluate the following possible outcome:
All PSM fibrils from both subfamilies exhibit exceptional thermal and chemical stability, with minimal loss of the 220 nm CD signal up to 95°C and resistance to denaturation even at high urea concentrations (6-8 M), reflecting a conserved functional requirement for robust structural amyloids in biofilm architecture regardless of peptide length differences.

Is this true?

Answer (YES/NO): NO